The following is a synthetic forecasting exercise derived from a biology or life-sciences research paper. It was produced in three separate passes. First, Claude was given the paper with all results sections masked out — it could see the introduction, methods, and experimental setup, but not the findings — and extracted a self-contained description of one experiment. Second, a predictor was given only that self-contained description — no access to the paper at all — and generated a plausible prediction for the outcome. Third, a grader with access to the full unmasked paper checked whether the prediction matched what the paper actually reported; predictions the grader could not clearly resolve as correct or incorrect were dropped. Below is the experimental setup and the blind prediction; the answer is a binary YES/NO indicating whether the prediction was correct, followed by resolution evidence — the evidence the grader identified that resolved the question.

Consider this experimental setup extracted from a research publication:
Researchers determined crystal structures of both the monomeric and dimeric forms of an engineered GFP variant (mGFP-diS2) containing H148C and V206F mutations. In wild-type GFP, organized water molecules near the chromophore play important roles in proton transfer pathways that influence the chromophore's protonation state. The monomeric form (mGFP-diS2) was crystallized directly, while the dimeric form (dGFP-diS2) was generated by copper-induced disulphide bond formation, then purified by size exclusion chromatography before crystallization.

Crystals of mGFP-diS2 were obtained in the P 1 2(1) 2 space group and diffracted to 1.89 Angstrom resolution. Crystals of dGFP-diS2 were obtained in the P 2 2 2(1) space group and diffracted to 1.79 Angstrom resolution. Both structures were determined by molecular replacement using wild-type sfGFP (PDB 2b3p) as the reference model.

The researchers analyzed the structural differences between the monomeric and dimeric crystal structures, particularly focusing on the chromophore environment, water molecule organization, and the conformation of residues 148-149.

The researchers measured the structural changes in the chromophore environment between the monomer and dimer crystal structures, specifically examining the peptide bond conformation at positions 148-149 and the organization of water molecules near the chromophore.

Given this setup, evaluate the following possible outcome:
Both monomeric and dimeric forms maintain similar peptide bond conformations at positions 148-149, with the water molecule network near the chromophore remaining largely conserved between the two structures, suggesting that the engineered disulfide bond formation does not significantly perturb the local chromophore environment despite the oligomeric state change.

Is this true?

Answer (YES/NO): NO